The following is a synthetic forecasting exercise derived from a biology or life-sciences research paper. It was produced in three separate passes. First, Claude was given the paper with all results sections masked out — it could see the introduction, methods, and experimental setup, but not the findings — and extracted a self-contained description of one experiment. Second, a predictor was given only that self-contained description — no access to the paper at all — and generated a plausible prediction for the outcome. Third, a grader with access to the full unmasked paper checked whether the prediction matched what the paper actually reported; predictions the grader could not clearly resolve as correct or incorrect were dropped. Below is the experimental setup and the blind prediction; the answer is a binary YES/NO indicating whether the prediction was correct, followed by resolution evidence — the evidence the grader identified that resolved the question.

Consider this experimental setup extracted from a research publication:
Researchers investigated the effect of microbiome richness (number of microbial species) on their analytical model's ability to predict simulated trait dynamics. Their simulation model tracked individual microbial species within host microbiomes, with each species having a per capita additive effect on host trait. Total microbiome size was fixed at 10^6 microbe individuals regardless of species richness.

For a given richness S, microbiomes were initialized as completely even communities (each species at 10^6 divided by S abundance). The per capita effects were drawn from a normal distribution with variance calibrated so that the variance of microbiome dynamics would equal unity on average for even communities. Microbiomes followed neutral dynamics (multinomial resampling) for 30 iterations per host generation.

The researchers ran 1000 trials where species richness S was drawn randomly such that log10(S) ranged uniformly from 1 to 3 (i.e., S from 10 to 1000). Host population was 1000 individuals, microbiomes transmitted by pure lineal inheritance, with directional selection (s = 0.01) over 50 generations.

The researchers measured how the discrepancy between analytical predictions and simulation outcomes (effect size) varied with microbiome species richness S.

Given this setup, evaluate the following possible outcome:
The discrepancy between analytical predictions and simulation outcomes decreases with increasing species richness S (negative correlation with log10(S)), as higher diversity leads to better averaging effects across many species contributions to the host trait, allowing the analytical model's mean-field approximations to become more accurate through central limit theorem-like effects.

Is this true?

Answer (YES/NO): NO